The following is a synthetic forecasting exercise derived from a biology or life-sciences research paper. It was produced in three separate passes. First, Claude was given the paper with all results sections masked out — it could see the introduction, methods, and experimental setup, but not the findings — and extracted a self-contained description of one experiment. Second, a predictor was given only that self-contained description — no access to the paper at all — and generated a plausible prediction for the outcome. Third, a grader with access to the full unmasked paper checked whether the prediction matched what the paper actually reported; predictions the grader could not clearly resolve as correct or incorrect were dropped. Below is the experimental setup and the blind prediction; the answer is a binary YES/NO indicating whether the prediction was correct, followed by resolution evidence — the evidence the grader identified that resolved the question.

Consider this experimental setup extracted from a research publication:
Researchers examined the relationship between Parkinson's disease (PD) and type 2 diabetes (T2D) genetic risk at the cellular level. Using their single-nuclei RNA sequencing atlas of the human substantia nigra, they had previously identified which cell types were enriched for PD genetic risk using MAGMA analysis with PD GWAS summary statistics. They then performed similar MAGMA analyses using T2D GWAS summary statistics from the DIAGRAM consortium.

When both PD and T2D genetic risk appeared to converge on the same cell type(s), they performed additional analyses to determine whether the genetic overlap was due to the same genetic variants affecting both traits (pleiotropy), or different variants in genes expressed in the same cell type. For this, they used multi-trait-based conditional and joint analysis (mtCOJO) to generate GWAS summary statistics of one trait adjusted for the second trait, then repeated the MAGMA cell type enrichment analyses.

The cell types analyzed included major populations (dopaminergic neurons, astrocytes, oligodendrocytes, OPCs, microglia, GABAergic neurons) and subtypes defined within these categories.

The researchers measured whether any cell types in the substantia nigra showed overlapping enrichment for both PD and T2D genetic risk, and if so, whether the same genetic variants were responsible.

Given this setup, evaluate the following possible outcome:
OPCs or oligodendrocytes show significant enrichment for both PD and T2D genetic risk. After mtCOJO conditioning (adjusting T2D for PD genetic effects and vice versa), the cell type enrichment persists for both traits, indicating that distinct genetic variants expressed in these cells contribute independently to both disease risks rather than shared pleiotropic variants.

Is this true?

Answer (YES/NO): NO